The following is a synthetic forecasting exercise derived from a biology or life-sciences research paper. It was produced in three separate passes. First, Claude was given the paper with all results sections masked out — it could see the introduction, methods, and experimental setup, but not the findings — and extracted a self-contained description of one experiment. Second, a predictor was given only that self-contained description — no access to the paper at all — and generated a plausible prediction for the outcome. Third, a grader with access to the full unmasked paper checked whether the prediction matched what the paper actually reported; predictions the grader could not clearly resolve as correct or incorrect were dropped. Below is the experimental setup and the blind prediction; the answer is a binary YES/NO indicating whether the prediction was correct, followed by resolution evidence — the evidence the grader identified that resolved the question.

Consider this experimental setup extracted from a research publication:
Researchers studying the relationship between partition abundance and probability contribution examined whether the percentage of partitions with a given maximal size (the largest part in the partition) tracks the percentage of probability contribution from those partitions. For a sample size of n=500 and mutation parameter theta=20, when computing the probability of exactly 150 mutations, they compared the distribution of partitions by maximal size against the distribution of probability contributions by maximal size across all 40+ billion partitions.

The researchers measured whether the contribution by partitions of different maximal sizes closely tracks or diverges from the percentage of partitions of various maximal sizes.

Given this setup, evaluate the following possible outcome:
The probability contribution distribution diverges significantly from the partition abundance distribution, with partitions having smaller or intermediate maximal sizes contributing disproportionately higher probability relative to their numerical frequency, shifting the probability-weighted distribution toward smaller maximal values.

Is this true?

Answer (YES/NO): NO